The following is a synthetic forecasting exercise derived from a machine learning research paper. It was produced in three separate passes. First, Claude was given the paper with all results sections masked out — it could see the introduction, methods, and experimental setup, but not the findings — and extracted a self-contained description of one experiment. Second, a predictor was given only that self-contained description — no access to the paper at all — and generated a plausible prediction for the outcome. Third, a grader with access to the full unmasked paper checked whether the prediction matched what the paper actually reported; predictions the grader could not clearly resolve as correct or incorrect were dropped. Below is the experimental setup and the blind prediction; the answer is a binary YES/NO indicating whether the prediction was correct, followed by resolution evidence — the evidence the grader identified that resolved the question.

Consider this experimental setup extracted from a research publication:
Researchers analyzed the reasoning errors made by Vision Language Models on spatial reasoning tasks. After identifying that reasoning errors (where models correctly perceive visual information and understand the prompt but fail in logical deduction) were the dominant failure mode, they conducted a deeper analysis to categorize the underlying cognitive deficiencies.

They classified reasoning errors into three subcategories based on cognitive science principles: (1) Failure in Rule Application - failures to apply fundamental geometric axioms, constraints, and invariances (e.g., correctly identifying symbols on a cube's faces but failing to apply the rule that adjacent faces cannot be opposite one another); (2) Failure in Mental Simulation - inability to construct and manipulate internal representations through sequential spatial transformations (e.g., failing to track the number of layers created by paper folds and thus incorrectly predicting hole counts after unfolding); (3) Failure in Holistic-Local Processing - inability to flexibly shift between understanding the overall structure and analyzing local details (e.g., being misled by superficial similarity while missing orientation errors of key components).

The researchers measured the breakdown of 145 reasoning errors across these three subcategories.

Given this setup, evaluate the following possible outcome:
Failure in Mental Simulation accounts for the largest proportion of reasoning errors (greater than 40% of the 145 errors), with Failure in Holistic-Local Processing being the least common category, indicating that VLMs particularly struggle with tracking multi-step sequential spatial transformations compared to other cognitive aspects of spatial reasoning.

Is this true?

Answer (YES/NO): NO